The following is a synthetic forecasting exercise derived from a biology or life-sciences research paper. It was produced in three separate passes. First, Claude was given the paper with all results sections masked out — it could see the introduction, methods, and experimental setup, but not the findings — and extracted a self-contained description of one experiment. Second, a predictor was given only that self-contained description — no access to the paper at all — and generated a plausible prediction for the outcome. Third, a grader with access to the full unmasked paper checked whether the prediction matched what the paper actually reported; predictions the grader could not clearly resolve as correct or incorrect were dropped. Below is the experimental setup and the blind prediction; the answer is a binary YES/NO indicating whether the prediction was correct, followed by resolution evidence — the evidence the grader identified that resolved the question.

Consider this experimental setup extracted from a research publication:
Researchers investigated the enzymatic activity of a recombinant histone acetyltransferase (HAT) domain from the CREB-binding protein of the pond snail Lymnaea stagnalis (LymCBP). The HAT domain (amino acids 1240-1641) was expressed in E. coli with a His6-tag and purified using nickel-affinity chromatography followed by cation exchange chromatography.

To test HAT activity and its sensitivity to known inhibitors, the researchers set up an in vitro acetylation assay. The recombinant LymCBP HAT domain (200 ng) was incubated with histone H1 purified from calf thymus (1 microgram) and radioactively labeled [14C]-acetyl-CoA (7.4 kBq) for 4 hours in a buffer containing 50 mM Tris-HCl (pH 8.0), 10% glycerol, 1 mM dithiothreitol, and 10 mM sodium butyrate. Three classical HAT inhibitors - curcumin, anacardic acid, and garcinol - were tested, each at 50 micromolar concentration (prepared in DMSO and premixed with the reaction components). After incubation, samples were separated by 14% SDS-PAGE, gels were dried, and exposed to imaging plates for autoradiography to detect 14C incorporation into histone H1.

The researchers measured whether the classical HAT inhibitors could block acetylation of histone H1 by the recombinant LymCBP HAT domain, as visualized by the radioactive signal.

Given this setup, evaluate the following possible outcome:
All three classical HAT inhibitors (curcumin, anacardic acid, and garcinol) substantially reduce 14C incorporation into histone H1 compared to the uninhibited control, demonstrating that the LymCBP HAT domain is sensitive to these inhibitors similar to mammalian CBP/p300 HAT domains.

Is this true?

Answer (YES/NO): YES